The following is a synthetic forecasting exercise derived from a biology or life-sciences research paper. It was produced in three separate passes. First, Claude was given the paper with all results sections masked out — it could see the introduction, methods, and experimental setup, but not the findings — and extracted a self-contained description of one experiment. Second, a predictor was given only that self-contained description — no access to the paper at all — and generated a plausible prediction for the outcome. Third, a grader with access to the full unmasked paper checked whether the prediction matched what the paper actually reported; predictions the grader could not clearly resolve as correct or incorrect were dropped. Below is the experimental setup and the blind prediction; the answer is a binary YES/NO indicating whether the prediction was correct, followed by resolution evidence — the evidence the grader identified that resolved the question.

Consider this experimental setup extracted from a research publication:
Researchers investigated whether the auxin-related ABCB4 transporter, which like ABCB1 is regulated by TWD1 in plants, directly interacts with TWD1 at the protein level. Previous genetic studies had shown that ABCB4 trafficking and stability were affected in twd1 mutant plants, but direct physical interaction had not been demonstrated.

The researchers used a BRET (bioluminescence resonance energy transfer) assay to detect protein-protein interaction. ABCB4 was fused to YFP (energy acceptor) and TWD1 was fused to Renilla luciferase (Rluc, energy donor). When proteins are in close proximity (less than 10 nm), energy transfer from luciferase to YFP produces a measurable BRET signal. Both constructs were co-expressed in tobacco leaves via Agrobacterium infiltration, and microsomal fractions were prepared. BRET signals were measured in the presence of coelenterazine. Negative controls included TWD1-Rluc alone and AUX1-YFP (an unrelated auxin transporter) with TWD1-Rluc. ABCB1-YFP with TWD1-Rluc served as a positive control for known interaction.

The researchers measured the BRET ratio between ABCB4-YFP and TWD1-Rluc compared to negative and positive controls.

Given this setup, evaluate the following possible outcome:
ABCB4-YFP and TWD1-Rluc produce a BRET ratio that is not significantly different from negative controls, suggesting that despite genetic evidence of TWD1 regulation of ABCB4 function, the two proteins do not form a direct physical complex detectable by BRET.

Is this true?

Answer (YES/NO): NO